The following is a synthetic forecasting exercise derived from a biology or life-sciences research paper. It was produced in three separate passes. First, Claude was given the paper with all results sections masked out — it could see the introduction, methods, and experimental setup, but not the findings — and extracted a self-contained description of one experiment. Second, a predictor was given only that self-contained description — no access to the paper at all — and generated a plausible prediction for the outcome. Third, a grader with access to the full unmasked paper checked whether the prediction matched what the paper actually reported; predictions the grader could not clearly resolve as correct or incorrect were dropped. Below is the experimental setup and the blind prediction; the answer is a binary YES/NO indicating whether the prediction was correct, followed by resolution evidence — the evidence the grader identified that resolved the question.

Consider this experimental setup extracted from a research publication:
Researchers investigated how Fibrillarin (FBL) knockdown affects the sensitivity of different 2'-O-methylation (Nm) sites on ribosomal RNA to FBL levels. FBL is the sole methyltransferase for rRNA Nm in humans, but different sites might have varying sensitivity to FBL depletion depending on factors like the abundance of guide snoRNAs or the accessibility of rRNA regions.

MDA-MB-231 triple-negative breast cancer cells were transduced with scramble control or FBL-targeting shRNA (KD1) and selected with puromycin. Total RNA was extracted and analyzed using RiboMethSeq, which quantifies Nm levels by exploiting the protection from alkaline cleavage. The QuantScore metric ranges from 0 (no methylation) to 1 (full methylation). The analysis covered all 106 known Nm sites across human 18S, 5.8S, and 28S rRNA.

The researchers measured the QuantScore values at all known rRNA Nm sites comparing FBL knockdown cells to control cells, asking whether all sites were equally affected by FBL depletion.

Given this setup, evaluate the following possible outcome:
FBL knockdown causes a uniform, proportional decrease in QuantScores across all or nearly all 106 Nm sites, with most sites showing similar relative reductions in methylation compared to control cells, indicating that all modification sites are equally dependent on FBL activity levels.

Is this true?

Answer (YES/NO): NO